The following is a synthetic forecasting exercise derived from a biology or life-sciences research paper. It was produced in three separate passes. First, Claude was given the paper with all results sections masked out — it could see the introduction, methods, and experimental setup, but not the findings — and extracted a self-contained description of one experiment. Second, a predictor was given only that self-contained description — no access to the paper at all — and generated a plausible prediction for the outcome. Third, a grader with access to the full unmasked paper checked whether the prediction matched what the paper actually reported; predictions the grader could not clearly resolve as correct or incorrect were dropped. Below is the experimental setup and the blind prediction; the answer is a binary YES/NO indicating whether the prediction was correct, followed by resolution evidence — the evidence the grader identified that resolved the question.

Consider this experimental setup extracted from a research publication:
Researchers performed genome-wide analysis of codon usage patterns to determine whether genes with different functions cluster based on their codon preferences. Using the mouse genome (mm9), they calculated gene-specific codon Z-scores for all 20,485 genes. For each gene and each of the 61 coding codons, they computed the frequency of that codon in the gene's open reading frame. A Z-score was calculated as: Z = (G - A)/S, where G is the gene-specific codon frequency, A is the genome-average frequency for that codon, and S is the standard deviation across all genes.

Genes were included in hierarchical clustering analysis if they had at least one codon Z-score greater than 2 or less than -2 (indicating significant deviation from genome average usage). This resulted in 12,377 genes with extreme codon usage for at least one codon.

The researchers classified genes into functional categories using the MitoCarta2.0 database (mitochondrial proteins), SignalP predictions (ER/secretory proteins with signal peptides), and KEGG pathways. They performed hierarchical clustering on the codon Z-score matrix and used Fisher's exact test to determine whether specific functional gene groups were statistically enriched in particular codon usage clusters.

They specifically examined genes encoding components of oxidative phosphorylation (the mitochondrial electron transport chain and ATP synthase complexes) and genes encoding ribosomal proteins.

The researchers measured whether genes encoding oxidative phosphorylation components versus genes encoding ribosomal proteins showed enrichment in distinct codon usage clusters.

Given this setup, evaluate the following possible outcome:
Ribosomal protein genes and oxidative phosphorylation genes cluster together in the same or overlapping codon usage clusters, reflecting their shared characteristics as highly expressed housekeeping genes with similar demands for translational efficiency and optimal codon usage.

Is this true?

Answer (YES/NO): YES